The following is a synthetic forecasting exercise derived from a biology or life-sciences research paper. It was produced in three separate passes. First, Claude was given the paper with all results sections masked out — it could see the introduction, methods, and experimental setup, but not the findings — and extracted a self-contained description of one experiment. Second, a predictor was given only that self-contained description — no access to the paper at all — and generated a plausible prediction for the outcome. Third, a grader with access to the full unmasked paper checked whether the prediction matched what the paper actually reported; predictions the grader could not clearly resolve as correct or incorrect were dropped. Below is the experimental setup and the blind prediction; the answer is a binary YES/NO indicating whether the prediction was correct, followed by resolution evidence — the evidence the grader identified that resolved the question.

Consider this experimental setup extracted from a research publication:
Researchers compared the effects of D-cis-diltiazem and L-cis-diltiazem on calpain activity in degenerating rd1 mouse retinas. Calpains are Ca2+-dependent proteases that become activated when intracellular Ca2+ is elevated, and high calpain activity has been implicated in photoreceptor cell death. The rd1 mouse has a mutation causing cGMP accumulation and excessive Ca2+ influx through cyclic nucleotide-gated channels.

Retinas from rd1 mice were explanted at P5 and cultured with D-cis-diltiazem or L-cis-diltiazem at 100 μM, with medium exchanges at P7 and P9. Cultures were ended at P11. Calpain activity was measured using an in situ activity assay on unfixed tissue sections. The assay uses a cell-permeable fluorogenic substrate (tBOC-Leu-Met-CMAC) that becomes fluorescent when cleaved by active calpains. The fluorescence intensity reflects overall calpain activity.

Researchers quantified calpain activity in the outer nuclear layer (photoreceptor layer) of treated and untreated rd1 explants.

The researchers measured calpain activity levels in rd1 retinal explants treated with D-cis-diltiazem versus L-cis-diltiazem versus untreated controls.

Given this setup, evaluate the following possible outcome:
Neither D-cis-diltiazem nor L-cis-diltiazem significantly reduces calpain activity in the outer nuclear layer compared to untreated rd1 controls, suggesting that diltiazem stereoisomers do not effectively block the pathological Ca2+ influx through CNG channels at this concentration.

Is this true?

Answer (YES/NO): NO